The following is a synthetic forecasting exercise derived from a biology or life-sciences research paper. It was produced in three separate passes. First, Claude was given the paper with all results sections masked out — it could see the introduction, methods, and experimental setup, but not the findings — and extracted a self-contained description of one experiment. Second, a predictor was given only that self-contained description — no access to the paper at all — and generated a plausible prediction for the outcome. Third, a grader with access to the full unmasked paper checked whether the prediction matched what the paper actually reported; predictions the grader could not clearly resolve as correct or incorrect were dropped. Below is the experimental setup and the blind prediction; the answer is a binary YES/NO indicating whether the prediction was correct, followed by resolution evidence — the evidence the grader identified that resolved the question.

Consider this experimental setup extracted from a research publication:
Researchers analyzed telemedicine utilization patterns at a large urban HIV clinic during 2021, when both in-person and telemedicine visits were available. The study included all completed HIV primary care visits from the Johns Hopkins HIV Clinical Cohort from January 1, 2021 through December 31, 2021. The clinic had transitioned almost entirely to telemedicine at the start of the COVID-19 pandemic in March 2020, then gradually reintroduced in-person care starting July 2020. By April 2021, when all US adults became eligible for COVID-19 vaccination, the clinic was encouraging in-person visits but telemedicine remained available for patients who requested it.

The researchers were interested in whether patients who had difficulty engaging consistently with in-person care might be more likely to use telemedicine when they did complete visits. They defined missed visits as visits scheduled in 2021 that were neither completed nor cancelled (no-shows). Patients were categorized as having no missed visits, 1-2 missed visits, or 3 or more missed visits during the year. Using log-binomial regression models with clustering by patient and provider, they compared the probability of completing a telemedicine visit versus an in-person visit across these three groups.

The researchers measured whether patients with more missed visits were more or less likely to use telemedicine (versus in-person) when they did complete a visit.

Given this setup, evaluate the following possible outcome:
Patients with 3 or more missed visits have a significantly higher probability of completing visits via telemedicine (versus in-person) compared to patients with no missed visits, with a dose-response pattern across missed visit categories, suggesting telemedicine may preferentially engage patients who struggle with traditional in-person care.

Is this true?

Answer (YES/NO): NO